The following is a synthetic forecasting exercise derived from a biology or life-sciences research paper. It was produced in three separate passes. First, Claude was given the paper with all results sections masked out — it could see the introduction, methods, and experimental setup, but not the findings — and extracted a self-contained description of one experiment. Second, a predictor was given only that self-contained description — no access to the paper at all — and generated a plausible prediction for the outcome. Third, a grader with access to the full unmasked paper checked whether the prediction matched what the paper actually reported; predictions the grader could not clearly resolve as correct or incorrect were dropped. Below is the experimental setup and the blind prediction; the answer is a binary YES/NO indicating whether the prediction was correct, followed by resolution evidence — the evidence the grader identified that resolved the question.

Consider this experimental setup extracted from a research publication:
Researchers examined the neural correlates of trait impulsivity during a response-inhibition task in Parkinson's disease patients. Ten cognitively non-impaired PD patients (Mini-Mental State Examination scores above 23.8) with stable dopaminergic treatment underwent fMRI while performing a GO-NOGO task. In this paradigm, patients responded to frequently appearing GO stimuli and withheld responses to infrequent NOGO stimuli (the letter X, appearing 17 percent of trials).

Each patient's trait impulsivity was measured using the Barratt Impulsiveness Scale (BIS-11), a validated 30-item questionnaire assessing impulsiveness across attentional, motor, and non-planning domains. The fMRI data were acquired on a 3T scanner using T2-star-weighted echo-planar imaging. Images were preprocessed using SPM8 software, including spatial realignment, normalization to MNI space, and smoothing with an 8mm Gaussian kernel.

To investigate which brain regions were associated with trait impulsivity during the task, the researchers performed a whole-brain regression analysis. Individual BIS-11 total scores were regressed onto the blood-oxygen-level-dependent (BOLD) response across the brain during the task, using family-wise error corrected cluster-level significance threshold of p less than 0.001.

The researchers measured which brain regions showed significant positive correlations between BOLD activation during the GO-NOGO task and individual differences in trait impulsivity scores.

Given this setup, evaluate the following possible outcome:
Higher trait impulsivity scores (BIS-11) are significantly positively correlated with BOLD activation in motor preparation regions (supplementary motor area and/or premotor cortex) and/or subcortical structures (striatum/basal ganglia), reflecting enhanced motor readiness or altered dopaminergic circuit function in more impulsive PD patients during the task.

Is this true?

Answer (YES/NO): YES